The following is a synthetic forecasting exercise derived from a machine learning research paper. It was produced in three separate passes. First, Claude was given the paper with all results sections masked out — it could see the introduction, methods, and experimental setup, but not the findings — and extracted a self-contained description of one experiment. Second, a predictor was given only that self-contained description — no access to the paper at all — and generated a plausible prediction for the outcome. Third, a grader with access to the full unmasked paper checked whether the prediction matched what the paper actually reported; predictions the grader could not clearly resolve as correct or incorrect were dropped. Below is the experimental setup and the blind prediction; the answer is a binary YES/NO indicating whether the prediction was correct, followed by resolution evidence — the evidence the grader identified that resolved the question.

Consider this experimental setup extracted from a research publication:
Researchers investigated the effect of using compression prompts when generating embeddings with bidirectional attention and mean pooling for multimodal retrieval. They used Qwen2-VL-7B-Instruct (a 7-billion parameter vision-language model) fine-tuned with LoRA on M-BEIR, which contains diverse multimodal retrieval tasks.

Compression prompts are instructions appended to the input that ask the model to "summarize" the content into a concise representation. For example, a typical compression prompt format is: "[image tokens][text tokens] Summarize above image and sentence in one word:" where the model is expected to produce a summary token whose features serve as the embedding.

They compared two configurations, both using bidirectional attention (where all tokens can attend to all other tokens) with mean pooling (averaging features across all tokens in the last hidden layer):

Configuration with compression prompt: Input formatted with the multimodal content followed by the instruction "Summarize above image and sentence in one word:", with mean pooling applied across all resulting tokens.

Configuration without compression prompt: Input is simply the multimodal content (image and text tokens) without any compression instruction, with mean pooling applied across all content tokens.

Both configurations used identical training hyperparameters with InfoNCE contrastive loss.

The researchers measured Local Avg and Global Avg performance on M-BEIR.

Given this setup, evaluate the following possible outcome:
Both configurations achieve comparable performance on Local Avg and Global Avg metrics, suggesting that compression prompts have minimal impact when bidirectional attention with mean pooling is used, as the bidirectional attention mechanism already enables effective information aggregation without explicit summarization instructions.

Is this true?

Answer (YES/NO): NO